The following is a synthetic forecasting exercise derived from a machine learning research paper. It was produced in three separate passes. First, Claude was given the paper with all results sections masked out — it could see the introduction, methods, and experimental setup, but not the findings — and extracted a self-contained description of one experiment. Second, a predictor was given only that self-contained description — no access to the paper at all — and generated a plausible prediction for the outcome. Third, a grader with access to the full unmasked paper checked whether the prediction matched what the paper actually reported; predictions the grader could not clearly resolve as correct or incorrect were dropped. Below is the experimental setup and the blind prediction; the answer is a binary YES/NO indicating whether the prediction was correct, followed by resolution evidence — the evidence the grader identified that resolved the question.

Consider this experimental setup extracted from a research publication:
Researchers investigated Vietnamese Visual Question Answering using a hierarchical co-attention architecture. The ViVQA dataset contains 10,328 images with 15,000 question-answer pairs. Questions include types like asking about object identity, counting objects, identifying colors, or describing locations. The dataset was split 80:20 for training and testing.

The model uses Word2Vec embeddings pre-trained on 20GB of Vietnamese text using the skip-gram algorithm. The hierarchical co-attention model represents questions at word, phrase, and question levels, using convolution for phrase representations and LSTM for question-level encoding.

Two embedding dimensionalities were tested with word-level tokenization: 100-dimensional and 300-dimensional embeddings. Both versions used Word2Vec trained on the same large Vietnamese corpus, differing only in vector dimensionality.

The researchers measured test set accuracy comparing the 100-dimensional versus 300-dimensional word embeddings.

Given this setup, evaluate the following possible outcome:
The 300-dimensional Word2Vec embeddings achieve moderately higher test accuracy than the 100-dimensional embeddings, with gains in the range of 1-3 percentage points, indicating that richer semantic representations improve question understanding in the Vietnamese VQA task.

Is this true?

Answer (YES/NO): YES